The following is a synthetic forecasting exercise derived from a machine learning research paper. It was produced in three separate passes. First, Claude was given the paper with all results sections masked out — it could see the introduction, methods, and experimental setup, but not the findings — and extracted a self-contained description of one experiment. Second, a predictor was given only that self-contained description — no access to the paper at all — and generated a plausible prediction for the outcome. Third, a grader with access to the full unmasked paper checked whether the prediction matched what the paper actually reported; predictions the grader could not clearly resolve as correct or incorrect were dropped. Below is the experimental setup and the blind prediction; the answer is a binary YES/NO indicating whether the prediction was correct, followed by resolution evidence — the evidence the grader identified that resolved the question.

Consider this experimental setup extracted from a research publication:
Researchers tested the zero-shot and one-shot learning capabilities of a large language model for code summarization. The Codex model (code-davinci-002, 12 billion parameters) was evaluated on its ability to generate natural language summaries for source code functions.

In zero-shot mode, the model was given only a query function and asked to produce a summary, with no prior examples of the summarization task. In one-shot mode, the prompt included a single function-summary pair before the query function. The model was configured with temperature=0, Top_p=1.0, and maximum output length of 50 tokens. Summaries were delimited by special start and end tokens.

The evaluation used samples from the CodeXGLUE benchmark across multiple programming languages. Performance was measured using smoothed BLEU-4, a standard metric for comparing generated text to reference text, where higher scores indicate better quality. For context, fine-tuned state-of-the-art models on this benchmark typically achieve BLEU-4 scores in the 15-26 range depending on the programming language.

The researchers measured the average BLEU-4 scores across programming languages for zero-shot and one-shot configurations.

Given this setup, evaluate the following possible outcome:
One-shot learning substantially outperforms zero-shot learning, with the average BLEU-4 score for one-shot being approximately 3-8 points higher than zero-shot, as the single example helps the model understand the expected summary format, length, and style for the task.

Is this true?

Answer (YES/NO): YES